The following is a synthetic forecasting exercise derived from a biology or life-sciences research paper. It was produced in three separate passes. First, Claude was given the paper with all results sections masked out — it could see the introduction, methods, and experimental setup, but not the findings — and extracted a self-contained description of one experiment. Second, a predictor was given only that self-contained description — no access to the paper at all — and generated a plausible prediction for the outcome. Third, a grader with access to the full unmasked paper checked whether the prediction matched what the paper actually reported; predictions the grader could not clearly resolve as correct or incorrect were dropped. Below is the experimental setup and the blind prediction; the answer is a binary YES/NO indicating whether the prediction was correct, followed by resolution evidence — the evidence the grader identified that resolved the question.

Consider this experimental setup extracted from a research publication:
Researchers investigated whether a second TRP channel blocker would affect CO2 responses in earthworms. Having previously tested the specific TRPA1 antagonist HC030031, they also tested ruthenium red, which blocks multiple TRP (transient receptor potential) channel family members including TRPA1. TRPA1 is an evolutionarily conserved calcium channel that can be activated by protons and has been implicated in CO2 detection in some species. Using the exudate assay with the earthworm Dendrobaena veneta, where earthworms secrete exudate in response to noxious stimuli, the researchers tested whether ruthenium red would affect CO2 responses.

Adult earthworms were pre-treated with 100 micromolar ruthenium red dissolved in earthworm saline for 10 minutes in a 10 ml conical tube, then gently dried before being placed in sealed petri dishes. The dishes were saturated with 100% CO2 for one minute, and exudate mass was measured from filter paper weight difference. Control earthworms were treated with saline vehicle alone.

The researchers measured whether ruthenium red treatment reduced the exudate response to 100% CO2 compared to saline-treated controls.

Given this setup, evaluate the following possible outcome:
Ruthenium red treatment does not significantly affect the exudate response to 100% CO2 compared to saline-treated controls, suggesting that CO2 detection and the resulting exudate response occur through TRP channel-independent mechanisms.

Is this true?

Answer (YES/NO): NO